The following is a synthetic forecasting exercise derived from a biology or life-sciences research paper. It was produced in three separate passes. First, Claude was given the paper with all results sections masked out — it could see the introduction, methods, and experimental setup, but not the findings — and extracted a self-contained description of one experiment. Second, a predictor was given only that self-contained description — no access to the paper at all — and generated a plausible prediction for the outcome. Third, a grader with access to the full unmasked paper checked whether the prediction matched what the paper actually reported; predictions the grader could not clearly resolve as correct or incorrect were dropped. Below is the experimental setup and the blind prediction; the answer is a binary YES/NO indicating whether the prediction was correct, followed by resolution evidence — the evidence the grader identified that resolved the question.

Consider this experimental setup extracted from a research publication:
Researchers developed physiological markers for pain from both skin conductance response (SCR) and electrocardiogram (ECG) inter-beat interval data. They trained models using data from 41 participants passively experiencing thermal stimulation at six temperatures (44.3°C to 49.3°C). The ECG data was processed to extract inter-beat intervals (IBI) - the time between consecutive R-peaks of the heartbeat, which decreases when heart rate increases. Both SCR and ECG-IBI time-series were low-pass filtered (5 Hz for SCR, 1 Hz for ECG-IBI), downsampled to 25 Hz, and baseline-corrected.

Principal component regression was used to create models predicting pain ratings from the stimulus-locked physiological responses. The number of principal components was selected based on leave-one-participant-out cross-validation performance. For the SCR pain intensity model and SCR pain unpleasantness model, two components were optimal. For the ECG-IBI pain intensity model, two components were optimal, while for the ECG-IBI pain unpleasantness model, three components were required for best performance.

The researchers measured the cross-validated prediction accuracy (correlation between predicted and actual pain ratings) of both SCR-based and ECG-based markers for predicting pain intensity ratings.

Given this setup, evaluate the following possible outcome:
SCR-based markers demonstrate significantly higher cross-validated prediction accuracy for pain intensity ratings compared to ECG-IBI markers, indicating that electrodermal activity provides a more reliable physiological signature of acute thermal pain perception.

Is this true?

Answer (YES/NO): YES